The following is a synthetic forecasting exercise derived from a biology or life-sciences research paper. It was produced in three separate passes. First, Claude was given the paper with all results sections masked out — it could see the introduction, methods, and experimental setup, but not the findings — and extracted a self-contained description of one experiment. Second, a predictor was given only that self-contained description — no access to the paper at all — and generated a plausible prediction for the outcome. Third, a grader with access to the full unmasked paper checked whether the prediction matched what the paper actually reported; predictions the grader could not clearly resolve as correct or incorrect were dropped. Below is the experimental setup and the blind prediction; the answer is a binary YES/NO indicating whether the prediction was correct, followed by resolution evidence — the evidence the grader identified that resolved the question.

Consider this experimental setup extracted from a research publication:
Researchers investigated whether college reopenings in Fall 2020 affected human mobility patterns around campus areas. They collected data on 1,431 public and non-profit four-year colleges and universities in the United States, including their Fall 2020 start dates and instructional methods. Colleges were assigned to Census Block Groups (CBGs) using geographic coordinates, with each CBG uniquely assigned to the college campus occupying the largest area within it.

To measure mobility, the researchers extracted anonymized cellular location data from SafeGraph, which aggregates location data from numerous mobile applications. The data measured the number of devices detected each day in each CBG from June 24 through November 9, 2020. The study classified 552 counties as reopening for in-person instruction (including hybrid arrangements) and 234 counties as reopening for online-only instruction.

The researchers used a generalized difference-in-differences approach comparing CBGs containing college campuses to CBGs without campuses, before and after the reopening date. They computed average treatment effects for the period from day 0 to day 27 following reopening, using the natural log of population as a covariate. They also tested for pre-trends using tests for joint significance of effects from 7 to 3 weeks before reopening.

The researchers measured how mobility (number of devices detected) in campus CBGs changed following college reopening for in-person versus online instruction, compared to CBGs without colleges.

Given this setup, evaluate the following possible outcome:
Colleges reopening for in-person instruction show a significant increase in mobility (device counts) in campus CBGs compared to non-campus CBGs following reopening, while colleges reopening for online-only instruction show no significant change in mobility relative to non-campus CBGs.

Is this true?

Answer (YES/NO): NO